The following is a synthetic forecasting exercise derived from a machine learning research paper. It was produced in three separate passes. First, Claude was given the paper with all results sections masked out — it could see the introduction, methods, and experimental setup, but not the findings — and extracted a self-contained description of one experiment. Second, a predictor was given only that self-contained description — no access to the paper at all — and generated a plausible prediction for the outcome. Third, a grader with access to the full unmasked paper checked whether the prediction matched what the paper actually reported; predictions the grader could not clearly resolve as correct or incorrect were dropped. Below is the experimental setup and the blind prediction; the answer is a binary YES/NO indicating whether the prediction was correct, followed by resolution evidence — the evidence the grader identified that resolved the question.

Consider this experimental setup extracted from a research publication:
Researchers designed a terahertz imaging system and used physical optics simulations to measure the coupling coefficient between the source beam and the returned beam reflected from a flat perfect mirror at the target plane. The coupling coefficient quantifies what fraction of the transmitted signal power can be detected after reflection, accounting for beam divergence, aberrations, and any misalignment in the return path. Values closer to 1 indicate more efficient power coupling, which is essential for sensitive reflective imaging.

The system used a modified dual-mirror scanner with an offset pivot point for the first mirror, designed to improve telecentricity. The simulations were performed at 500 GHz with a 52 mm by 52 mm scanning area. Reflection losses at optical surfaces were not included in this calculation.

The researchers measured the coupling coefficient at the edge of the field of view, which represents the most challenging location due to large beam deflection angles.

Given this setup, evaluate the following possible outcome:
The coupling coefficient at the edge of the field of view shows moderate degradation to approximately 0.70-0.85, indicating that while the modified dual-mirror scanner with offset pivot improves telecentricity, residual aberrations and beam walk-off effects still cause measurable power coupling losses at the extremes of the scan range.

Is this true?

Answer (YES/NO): NO